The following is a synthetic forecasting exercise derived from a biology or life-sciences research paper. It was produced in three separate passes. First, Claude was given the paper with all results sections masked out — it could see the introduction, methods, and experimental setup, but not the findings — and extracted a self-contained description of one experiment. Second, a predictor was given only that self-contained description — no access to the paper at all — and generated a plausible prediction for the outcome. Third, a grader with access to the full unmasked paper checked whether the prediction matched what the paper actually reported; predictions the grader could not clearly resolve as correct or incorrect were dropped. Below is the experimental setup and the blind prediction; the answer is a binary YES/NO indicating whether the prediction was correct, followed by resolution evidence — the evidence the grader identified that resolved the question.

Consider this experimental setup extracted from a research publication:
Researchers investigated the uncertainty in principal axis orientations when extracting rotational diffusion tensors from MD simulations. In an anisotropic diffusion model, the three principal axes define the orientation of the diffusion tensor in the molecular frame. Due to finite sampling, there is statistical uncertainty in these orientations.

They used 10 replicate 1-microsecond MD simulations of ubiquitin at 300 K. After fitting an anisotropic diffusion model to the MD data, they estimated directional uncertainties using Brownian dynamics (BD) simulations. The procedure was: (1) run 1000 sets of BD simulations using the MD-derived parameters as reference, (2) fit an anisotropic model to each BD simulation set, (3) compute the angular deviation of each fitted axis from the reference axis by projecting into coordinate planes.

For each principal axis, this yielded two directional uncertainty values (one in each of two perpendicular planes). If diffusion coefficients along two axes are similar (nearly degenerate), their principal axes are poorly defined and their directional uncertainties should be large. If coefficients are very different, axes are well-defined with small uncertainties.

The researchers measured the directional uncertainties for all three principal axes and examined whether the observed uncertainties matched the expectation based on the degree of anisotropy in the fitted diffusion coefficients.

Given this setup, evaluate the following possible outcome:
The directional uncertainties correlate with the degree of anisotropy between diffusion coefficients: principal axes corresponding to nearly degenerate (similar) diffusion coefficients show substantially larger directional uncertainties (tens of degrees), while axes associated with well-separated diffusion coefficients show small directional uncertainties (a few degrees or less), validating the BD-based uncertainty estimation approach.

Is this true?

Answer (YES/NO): YES